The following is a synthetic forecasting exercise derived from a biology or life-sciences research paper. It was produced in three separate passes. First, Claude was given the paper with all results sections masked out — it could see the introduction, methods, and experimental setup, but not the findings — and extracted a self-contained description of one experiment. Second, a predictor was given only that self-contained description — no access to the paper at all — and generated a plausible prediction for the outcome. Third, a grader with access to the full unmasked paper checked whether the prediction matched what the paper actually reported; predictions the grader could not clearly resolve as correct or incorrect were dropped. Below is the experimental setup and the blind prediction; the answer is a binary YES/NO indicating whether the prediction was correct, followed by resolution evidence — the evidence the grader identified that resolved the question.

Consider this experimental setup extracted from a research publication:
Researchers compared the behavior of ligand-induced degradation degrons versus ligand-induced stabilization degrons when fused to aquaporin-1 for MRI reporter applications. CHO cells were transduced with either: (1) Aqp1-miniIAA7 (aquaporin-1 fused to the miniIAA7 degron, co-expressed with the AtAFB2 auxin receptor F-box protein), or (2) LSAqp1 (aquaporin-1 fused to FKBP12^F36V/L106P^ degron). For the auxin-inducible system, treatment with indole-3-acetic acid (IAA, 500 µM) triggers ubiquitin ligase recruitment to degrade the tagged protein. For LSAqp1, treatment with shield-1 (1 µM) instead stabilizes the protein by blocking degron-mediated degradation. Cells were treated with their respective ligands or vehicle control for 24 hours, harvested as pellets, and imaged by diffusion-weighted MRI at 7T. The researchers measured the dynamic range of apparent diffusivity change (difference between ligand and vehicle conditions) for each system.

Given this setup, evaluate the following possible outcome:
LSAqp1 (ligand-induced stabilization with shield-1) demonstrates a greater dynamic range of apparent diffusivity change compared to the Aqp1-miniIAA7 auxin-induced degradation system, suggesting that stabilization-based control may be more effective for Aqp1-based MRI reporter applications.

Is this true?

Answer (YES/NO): YES